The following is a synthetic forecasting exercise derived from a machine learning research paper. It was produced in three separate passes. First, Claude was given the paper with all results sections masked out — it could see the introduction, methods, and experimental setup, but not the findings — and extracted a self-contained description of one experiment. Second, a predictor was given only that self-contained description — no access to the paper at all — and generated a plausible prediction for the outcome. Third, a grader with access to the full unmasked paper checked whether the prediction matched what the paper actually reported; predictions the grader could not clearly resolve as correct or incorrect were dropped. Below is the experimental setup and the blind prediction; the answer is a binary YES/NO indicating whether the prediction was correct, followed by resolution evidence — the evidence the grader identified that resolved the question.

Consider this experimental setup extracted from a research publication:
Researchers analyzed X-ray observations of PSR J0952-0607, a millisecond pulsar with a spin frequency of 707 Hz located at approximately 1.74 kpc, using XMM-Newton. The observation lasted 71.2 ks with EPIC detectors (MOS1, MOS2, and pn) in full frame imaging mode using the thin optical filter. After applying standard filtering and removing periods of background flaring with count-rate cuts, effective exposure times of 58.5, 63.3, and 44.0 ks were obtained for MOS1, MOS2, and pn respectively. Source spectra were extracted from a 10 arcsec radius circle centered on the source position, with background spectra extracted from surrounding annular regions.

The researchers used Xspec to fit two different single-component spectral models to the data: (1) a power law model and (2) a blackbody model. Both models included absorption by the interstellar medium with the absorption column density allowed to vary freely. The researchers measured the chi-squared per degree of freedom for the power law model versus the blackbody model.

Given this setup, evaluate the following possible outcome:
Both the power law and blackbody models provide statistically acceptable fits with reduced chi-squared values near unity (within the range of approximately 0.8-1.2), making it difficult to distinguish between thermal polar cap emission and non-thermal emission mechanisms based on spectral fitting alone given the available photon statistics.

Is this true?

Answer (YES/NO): NO